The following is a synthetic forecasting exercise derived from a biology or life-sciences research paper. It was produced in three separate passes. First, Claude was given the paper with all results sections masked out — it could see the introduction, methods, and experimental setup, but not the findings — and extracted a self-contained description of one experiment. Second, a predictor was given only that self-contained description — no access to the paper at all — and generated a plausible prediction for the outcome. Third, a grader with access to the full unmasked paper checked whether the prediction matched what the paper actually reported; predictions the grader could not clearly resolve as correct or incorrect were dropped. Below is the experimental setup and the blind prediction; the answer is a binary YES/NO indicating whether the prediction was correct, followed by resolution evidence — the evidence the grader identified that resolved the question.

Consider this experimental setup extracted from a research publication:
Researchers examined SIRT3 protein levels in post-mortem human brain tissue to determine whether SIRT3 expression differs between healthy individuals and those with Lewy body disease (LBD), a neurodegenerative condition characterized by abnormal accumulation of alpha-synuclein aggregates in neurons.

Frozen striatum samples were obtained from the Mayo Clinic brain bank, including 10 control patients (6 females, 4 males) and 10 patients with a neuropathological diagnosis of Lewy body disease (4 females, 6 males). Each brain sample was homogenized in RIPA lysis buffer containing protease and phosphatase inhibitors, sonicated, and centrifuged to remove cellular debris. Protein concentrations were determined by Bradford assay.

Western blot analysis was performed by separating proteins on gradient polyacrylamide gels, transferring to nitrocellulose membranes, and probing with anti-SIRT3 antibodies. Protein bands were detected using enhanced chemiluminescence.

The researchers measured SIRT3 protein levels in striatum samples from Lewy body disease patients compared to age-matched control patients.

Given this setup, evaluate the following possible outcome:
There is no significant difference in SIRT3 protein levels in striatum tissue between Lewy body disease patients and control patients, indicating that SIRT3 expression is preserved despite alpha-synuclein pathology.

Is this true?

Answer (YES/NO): NO